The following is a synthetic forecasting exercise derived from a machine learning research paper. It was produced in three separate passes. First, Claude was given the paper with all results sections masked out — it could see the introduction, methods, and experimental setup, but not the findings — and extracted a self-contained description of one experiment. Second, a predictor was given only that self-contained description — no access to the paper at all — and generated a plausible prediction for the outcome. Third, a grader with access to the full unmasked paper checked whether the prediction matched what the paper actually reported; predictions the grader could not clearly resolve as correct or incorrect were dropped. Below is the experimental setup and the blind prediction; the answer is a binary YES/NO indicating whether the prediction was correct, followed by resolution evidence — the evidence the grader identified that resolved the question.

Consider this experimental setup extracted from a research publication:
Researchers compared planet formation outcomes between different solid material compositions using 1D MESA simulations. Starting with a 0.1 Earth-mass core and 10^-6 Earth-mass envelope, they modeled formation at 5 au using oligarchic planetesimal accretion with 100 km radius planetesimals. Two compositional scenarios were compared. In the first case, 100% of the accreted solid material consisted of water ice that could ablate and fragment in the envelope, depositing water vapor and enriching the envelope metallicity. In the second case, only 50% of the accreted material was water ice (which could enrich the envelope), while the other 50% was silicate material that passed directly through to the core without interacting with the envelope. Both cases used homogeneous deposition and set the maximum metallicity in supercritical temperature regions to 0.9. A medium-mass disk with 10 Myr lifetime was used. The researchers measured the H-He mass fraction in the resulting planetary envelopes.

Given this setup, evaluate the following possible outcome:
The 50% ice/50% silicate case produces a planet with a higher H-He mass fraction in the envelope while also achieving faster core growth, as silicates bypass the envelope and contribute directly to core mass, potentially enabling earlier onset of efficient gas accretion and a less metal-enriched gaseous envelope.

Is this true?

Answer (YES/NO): NO